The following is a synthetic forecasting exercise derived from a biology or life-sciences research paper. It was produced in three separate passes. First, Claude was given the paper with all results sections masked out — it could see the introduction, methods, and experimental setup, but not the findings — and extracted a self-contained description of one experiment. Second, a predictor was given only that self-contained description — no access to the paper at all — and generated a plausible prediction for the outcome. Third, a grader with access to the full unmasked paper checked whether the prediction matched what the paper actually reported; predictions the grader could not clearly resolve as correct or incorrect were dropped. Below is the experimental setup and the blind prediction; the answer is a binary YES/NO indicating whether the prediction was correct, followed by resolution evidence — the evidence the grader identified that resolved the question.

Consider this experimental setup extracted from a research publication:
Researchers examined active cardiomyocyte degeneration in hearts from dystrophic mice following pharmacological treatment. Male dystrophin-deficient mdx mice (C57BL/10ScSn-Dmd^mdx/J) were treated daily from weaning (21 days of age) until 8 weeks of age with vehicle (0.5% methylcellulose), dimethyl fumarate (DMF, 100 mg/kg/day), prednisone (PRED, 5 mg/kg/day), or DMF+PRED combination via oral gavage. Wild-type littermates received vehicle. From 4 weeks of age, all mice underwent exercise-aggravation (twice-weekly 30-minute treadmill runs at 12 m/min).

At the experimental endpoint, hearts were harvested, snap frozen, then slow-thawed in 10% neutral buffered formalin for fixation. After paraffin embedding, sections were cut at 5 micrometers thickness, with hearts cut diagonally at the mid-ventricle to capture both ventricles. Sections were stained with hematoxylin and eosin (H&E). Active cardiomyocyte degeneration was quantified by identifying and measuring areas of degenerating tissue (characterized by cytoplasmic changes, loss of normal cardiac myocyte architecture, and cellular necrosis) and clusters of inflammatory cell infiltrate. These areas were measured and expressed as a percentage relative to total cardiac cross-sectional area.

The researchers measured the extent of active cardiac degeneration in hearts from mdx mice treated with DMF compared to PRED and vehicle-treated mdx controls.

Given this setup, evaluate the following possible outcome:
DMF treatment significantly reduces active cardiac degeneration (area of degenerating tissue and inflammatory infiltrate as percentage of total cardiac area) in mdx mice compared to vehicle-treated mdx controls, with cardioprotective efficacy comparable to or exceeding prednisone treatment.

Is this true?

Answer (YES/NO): NO